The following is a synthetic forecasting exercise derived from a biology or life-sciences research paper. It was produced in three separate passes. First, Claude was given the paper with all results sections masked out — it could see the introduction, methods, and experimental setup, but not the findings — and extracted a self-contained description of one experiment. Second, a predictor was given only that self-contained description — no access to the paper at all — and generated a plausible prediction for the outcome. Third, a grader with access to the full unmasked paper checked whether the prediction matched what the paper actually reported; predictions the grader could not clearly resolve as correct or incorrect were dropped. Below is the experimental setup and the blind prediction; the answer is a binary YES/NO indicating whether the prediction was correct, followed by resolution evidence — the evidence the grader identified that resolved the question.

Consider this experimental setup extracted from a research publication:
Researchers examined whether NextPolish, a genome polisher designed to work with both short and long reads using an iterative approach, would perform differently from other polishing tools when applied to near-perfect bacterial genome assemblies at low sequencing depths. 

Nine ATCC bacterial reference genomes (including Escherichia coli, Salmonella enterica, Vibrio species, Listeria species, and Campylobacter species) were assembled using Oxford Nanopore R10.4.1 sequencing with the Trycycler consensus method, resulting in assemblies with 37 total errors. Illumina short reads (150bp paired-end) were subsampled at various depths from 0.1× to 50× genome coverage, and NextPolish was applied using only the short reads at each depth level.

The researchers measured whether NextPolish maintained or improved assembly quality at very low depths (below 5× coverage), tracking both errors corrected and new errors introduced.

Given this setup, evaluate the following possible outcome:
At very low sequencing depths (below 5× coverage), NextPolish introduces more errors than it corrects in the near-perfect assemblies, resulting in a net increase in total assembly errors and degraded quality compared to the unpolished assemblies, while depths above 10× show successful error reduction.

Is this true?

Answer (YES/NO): NO